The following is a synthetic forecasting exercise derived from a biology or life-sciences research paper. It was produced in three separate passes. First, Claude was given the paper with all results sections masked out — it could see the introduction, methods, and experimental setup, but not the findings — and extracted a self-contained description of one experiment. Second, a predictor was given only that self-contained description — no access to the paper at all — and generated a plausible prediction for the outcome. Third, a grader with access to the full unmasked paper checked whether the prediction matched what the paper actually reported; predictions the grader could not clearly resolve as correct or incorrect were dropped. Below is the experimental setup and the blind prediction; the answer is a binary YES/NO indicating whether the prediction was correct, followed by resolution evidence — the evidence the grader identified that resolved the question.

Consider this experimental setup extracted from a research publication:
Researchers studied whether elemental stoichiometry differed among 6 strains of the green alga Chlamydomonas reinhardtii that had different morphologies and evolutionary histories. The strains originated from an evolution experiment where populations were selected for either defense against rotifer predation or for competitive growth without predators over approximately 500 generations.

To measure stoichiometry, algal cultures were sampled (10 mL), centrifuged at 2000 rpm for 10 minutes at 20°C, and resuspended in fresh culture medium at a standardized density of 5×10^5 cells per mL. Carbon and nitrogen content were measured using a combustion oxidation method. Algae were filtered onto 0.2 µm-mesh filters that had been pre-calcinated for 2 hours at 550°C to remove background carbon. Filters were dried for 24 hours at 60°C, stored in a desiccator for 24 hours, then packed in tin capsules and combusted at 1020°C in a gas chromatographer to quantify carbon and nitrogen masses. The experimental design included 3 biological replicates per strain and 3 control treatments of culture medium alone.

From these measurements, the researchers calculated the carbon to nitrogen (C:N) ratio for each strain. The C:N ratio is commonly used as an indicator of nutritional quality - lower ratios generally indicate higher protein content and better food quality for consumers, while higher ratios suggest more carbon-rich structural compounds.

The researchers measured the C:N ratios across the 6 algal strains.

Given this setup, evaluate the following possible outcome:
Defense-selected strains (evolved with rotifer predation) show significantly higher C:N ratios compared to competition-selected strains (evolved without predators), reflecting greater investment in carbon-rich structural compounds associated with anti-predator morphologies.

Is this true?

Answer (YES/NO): NO